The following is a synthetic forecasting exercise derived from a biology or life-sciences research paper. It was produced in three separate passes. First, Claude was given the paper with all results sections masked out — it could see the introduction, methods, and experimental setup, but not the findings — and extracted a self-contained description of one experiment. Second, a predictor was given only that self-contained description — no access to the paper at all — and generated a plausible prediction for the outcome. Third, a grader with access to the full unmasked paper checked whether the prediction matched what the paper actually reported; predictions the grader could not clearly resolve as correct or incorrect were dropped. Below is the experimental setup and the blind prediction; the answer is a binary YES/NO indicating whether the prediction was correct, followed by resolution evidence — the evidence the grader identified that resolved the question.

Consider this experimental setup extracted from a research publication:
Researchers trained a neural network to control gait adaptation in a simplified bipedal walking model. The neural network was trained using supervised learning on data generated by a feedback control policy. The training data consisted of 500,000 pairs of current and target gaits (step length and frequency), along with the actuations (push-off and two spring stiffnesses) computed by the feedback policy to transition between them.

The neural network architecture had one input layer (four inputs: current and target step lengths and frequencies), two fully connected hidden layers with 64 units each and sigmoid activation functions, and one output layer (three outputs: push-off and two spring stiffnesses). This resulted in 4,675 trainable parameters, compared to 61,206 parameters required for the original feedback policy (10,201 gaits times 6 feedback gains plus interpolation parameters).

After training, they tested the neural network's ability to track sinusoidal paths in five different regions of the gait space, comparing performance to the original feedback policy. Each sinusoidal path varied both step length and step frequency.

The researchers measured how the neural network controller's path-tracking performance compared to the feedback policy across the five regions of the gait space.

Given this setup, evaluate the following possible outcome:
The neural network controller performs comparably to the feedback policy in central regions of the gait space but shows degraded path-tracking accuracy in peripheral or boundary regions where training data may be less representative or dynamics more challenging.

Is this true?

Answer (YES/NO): YES